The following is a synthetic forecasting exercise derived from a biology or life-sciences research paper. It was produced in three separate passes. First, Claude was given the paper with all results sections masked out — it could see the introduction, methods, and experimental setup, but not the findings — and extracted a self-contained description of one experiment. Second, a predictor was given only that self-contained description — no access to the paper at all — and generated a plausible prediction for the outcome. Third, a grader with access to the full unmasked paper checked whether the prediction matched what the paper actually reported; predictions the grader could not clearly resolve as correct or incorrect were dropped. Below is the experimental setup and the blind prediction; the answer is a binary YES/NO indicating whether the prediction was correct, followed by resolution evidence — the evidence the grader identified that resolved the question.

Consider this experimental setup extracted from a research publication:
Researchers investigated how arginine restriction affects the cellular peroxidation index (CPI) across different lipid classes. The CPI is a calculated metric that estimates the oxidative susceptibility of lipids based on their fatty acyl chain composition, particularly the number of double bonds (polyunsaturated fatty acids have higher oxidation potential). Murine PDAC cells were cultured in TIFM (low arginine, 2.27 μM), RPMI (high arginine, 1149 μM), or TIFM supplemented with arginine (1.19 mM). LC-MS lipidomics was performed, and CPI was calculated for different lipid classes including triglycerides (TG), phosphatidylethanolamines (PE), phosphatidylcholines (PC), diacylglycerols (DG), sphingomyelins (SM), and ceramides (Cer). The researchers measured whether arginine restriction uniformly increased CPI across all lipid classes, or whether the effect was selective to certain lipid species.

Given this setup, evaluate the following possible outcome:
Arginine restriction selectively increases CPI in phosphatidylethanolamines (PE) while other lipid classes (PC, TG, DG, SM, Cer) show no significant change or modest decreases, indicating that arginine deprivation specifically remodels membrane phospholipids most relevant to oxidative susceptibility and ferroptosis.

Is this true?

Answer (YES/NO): NO